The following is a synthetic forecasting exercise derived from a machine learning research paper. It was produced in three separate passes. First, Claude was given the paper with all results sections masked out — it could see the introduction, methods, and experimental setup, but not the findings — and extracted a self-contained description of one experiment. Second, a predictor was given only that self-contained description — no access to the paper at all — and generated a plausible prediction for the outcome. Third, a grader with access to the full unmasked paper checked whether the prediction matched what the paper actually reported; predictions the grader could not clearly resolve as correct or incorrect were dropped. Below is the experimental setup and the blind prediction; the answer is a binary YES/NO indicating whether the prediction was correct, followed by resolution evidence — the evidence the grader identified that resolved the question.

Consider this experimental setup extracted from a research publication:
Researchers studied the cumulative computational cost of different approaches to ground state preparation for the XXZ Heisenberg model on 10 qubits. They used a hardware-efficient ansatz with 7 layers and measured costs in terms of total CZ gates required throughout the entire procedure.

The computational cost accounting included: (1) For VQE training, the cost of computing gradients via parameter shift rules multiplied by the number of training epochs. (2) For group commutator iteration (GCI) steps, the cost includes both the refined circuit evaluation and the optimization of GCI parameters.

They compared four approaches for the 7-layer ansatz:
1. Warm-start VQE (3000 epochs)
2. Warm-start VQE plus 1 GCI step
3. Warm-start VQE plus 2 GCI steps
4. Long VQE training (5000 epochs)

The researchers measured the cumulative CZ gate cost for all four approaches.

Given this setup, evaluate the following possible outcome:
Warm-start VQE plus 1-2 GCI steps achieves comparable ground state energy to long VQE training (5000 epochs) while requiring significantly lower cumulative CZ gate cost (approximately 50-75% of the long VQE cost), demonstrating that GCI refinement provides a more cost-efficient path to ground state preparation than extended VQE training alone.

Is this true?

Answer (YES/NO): NO